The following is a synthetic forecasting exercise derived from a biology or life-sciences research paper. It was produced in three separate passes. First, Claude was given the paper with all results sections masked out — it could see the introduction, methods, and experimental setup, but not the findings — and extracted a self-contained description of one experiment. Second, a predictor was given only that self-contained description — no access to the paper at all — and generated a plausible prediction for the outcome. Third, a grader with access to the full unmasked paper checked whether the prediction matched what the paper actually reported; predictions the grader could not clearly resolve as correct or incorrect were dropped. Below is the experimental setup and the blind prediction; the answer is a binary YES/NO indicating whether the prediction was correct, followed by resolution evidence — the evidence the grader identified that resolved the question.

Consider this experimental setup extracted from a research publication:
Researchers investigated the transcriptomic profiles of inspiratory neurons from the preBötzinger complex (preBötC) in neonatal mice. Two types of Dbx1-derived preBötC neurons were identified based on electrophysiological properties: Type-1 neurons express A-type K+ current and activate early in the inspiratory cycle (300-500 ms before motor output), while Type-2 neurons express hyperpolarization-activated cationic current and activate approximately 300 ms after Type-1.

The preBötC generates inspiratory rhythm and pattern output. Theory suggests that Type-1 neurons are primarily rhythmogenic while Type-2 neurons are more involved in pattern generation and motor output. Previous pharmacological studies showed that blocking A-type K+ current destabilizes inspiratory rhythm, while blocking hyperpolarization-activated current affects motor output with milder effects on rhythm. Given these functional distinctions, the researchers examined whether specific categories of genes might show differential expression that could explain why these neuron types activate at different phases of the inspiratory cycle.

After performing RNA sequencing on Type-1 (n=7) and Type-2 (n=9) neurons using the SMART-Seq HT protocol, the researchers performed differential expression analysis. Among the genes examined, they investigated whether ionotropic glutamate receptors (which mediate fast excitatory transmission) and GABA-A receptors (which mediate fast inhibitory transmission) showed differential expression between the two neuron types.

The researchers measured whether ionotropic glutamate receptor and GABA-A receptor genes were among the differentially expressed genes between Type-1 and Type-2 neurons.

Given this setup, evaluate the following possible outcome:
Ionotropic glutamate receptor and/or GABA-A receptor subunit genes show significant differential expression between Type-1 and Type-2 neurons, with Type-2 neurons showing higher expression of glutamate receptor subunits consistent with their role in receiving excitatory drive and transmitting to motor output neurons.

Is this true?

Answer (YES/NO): YES